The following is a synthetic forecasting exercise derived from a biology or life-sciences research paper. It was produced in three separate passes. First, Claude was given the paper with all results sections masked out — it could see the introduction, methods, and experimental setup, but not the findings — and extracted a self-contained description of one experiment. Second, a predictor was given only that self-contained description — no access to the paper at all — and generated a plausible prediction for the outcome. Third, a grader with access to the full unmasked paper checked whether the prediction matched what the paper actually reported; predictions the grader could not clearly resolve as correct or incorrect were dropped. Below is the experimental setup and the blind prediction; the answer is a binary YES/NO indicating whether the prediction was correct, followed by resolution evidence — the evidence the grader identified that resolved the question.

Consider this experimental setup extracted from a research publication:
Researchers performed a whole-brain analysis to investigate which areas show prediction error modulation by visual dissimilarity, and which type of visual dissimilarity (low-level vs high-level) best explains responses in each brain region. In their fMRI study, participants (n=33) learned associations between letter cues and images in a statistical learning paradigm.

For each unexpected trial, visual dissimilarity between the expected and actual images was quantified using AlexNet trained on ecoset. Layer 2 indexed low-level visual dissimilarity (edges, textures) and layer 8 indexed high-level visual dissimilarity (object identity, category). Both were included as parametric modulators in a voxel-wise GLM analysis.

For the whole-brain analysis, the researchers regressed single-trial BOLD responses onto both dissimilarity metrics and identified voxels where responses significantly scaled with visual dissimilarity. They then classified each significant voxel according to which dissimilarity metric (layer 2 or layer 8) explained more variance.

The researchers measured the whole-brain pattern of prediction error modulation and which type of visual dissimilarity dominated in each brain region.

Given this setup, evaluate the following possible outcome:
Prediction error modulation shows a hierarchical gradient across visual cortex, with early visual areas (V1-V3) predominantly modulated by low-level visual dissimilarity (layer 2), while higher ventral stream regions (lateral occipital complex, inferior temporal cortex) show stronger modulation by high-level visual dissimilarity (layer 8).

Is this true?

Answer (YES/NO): NO